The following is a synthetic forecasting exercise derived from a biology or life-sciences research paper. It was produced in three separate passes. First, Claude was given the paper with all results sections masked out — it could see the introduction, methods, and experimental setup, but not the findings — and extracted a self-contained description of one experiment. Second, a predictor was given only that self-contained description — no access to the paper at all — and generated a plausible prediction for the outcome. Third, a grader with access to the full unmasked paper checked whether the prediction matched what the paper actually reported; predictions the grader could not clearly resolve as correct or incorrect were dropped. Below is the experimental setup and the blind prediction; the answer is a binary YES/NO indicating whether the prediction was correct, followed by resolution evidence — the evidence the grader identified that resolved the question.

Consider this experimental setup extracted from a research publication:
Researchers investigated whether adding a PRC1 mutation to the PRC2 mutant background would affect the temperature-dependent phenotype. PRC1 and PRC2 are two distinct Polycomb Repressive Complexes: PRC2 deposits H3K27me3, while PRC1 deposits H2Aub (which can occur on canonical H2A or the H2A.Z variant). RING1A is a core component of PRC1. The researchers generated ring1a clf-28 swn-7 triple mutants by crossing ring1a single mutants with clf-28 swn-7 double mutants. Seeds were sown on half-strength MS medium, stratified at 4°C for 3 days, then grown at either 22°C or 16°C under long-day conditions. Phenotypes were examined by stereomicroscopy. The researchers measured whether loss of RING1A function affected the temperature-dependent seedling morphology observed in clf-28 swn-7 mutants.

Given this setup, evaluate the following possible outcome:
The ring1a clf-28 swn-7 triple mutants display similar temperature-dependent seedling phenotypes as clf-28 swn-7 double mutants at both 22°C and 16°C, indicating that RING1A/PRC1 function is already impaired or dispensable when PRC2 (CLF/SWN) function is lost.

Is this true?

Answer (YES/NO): NO